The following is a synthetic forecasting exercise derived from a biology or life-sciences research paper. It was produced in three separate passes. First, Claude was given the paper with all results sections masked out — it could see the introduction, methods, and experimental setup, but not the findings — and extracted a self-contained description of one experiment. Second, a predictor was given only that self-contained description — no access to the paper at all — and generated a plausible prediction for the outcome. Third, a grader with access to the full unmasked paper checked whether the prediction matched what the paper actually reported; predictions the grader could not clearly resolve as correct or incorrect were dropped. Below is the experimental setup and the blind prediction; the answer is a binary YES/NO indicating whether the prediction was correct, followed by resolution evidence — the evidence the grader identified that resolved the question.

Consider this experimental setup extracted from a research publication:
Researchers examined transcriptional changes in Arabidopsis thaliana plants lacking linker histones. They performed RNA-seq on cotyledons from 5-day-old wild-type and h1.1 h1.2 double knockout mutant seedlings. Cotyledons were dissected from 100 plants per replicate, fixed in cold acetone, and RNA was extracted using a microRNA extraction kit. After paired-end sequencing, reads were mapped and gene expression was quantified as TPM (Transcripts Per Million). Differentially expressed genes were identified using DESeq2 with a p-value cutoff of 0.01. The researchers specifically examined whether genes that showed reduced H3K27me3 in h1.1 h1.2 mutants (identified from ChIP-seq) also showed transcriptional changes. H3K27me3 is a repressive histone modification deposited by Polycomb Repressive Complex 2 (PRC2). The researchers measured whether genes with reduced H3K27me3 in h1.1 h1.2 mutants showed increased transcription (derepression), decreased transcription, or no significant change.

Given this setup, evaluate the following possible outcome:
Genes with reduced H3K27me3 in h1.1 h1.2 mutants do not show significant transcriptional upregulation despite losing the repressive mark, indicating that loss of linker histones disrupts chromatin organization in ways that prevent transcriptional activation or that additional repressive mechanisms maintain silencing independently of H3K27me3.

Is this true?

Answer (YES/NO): NO